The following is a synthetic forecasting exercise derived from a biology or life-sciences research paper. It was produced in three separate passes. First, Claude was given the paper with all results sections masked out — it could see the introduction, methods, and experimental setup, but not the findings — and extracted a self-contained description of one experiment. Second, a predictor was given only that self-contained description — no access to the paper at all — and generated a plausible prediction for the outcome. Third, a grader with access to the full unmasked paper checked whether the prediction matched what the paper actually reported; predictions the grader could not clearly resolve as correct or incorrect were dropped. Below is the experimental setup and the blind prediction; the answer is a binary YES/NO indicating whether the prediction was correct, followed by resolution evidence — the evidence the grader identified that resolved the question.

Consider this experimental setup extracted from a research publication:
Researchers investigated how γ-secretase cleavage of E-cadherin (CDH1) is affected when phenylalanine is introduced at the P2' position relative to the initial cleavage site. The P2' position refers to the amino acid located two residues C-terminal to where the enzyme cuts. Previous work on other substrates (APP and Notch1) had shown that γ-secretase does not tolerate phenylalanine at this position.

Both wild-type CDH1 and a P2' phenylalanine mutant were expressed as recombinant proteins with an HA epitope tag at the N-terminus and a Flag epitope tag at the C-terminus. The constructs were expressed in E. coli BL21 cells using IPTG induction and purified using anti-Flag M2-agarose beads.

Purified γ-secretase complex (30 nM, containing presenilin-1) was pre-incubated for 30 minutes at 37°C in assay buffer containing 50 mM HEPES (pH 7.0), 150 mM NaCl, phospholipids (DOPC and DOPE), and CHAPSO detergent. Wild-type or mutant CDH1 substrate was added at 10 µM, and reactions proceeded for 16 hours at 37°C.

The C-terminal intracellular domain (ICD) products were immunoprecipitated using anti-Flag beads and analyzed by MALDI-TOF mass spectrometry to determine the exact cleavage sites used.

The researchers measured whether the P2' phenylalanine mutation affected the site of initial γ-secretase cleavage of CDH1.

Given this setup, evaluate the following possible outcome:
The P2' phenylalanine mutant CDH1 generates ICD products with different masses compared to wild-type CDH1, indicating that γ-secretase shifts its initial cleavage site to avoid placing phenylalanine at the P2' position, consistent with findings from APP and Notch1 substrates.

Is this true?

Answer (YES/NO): YES